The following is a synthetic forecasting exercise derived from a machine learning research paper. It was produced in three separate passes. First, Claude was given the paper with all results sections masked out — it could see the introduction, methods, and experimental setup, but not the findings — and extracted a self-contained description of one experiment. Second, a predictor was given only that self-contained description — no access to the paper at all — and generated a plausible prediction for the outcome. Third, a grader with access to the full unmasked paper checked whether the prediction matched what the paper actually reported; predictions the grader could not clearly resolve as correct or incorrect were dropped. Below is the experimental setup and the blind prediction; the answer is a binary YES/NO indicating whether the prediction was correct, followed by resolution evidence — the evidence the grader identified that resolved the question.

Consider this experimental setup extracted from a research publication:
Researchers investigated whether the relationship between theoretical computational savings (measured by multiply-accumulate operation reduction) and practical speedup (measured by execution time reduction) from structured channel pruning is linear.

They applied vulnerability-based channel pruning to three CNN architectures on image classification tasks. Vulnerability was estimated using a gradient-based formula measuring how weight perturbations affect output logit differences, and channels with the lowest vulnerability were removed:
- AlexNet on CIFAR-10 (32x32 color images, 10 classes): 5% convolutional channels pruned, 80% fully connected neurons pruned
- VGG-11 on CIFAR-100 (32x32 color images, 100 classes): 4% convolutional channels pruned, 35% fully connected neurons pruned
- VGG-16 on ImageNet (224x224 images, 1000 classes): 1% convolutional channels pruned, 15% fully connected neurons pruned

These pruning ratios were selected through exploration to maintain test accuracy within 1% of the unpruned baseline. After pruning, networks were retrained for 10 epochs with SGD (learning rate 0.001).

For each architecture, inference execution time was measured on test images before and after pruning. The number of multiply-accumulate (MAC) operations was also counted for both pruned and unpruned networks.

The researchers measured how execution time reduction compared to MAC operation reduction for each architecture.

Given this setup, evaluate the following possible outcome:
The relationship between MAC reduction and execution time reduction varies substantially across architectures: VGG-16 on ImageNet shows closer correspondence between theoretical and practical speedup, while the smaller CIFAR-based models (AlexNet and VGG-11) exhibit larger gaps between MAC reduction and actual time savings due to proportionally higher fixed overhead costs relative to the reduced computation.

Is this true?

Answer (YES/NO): NO